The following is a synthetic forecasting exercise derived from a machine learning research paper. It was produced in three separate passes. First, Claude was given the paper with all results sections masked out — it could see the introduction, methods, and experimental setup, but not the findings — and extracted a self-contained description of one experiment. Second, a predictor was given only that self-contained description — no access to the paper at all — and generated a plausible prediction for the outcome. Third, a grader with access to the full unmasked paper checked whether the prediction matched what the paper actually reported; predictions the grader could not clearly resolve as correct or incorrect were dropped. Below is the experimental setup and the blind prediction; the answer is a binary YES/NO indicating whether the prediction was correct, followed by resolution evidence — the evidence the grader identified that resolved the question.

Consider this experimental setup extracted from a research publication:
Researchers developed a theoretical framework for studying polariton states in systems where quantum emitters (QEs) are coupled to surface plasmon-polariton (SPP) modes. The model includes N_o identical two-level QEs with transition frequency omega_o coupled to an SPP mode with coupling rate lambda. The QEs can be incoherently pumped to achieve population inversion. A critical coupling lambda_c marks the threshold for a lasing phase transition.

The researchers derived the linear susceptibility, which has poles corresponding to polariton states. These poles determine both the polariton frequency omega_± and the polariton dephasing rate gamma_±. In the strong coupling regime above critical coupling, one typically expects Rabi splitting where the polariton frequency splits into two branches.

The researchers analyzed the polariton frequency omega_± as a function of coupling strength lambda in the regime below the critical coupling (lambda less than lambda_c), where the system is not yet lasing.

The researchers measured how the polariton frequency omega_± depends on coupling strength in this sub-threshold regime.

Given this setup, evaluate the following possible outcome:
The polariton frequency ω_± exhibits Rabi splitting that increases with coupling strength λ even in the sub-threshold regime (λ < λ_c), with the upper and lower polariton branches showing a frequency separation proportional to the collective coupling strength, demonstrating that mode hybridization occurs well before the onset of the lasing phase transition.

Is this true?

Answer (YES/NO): NO